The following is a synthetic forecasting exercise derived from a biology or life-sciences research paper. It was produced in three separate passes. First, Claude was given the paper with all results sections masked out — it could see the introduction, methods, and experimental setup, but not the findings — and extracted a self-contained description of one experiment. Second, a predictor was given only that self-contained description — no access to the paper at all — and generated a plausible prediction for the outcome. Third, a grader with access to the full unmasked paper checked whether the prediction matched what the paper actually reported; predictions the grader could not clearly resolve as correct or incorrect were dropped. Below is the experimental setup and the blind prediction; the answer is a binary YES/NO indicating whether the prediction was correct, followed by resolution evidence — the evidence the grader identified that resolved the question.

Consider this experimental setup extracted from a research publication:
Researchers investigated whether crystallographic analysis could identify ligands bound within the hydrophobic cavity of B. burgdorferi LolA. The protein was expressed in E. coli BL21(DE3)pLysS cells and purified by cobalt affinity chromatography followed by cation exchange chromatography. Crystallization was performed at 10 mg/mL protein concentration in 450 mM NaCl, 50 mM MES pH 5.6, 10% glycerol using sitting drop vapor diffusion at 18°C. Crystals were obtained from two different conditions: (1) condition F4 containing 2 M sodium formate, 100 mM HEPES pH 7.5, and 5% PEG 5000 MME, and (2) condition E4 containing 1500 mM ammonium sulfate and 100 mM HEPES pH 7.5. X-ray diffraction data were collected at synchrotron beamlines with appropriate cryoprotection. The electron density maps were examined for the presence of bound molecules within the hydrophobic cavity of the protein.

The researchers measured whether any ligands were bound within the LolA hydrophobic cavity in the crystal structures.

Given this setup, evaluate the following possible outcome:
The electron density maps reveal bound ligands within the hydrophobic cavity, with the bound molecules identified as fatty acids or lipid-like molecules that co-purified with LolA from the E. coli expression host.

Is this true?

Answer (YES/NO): NO